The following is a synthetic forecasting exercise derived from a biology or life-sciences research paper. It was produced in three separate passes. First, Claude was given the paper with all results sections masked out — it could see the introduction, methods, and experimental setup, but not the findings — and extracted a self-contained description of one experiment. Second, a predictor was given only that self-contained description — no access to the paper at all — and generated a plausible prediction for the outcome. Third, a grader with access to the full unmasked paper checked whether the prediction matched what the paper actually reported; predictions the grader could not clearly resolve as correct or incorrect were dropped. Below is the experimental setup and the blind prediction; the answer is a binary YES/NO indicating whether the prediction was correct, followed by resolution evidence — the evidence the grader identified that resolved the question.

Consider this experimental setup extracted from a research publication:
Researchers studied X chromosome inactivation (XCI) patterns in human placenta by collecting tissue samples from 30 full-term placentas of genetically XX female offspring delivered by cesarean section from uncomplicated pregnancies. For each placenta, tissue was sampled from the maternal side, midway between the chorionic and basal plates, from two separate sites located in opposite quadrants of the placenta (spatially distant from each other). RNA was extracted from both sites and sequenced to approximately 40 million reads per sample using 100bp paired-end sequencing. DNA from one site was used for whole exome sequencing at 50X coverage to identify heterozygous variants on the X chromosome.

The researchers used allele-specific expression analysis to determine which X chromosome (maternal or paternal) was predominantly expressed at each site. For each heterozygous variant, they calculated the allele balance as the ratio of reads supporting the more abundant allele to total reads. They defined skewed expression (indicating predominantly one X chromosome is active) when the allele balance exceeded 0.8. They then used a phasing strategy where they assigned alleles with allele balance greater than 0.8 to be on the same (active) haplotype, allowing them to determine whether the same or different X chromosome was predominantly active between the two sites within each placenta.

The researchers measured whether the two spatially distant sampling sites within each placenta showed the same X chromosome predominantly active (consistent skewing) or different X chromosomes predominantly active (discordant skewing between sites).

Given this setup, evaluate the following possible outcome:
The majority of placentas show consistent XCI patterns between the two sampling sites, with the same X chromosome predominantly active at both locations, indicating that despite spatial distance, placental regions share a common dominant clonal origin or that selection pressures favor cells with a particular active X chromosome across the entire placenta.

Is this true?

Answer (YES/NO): NO